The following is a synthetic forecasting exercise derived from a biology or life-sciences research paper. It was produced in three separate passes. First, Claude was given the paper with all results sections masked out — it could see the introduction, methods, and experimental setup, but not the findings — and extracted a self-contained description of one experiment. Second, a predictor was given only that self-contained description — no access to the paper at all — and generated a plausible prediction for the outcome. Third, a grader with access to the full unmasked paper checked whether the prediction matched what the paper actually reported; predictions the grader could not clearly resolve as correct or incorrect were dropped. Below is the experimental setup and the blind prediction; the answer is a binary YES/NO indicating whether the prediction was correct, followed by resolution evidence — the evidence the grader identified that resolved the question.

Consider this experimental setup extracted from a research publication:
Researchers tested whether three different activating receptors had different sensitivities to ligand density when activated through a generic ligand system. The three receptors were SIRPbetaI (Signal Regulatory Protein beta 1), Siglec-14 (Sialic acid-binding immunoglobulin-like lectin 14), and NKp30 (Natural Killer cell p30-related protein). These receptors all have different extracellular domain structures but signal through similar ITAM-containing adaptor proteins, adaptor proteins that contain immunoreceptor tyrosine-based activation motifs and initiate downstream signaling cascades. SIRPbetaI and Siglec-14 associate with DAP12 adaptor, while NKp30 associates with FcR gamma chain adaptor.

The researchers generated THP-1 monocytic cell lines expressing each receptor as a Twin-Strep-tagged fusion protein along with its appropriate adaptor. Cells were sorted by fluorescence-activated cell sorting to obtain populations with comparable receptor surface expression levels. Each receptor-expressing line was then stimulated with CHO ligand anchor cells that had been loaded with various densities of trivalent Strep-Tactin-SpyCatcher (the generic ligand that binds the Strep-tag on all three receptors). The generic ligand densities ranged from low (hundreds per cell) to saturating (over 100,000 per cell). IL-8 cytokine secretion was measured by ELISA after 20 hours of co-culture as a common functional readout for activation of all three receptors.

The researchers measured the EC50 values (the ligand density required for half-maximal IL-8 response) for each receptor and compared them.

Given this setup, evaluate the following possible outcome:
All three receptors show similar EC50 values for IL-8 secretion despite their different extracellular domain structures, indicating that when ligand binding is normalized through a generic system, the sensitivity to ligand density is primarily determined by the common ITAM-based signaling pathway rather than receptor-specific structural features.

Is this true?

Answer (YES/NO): YES